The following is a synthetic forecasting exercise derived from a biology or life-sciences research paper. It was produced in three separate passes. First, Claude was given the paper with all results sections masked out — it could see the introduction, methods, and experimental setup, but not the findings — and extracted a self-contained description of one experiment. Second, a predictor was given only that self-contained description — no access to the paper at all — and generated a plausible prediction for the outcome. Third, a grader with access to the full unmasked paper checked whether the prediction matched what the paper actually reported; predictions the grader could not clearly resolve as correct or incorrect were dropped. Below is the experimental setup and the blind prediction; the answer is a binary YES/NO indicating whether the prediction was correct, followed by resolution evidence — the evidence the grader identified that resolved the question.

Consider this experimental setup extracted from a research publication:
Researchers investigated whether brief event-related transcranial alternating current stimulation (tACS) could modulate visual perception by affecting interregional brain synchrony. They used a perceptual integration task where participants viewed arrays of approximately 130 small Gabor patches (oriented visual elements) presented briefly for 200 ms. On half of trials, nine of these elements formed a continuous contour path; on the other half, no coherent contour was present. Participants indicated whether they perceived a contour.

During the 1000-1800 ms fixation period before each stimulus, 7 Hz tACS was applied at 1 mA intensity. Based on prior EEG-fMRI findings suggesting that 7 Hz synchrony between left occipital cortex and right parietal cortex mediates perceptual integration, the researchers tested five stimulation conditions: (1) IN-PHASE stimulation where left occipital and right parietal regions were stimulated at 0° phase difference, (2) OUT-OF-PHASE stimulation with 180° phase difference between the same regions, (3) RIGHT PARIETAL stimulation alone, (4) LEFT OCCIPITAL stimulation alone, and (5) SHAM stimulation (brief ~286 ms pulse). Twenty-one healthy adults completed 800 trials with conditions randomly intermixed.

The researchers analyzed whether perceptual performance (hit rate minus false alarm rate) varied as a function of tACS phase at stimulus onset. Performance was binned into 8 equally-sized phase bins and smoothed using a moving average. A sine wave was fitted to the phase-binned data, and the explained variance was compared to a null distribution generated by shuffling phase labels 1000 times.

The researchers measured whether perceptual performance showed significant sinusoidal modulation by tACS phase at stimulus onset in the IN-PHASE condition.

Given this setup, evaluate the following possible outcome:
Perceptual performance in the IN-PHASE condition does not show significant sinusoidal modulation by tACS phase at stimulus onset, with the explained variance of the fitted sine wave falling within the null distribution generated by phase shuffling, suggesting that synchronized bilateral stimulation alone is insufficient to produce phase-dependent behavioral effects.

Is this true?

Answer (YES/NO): NO